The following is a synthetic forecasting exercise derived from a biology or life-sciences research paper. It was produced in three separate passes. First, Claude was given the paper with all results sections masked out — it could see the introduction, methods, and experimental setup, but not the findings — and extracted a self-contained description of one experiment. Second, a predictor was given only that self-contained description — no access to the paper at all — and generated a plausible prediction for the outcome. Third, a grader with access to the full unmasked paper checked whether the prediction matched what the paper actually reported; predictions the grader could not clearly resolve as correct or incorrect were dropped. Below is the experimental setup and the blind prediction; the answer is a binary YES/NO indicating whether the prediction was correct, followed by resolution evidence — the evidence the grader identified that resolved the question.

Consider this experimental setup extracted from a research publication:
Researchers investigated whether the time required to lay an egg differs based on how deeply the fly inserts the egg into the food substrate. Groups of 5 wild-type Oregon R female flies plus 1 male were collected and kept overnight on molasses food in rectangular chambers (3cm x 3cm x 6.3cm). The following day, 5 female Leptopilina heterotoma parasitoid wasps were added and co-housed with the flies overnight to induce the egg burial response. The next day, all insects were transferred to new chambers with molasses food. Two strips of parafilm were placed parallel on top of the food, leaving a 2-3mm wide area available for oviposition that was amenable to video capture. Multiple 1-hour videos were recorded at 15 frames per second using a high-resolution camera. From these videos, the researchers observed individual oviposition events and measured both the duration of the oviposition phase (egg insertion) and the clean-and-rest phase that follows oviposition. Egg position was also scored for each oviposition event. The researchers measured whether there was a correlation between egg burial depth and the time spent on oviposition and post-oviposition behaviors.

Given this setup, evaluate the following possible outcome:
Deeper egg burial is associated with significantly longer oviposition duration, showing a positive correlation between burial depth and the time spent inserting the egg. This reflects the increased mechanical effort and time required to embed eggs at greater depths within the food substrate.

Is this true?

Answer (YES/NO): NO